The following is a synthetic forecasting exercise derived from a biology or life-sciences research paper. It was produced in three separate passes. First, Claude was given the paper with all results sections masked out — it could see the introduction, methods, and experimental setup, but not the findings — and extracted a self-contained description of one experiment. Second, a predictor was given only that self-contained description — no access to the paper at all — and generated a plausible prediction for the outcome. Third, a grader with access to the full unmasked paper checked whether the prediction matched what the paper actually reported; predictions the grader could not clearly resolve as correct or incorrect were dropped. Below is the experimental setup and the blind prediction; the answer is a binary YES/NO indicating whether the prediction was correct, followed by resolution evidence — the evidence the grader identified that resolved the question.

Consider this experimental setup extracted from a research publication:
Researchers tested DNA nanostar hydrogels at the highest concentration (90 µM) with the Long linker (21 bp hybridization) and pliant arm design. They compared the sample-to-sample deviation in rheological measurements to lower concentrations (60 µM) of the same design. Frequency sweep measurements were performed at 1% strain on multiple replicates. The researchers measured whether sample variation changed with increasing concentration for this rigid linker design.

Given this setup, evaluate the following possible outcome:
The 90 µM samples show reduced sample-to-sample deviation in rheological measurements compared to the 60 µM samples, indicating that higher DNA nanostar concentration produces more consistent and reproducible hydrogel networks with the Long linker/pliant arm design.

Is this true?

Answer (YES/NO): NO